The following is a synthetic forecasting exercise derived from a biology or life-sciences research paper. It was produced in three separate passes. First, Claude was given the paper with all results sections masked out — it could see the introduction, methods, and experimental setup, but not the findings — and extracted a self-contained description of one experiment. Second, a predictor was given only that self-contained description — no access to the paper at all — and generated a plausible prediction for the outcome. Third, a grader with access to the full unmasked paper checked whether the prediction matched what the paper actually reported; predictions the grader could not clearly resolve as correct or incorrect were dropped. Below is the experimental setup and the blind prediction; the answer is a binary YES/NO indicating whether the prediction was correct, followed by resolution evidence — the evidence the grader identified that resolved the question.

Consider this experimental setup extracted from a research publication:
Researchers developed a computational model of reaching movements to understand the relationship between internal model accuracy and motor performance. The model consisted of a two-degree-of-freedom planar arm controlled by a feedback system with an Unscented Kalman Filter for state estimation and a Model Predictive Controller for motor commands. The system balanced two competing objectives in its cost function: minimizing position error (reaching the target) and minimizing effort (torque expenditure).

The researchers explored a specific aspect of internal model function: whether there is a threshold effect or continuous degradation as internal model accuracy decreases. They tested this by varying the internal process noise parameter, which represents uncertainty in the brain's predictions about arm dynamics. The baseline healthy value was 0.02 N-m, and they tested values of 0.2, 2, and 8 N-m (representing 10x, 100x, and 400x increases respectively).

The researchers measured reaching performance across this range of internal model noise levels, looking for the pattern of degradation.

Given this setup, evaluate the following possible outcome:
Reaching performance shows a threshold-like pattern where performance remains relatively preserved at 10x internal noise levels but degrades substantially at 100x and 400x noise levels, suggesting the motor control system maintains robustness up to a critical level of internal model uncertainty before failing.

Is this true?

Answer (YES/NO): NO